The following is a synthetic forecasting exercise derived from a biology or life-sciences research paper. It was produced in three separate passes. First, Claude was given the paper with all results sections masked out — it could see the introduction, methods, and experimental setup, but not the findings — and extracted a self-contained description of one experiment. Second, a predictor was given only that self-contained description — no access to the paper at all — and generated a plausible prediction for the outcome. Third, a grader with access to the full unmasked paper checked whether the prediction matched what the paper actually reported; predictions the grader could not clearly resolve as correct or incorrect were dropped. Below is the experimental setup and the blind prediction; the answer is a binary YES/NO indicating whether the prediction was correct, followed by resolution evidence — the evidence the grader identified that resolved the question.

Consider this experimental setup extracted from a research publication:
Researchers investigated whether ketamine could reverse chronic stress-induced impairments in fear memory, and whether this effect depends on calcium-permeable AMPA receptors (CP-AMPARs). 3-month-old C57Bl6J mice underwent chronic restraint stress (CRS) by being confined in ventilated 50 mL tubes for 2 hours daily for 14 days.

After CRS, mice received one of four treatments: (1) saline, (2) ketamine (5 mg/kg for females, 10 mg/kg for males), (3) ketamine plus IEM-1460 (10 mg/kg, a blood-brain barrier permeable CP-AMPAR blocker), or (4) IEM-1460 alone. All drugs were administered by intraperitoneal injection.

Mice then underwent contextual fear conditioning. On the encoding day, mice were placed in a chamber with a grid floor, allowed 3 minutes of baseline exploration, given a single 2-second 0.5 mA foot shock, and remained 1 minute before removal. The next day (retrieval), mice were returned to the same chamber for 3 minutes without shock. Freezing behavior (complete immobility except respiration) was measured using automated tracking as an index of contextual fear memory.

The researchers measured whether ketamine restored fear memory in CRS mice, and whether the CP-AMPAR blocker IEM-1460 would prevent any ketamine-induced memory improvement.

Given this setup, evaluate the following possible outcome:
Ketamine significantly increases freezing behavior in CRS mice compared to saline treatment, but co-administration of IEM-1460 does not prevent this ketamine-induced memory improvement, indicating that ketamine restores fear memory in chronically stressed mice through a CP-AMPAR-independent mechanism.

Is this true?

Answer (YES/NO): NO